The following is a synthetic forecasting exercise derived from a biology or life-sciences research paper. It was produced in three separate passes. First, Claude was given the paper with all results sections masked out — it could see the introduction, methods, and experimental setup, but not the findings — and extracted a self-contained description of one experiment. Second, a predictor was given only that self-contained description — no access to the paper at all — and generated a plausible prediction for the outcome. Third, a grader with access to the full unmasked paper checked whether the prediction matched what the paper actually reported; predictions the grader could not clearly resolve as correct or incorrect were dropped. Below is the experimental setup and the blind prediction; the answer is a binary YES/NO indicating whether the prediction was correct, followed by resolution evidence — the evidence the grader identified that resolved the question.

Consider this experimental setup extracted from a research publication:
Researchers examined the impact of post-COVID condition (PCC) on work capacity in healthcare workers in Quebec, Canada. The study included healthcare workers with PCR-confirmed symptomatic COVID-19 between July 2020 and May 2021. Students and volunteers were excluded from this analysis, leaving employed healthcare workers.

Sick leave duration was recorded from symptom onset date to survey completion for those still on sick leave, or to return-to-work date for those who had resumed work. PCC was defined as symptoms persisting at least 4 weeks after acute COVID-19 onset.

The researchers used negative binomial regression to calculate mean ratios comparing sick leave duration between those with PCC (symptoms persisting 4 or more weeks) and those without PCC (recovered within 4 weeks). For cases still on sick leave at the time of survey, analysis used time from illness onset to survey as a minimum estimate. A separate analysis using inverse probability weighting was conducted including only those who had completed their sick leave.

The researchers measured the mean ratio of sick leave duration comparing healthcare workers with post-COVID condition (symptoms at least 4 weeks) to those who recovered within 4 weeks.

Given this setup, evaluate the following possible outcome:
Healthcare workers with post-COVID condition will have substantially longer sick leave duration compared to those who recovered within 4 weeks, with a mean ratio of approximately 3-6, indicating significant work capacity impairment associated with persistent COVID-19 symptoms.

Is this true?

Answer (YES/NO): NO